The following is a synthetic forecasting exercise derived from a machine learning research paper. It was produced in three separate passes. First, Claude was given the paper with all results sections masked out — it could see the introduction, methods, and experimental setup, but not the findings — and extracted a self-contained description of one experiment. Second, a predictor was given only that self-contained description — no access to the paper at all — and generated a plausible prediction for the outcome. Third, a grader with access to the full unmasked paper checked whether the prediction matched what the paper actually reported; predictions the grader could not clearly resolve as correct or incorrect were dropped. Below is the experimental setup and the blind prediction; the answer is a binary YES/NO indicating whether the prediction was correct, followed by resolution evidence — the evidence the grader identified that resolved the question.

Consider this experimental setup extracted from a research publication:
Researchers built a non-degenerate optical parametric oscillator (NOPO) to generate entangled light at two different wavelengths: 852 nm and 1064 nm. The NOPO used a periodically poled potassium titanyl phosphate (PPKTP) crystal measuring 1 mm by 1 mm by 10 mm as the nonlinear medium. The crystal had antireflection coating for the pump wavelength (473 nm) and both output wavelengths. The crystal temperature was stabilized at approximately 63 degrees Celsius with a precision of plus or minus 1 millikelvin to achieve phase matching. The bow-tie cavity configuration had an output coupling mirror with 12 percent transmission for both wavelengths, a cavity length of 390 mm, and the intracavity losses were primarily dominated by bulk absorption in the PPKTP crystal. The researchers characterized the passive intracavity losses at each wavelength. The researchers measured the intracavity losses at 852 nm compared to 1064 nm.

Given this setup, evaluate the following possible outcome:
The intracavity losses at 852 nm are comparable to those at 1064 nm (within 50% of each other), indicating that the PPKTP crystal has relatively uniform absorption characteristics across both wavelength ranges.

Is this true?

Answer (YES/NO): YES